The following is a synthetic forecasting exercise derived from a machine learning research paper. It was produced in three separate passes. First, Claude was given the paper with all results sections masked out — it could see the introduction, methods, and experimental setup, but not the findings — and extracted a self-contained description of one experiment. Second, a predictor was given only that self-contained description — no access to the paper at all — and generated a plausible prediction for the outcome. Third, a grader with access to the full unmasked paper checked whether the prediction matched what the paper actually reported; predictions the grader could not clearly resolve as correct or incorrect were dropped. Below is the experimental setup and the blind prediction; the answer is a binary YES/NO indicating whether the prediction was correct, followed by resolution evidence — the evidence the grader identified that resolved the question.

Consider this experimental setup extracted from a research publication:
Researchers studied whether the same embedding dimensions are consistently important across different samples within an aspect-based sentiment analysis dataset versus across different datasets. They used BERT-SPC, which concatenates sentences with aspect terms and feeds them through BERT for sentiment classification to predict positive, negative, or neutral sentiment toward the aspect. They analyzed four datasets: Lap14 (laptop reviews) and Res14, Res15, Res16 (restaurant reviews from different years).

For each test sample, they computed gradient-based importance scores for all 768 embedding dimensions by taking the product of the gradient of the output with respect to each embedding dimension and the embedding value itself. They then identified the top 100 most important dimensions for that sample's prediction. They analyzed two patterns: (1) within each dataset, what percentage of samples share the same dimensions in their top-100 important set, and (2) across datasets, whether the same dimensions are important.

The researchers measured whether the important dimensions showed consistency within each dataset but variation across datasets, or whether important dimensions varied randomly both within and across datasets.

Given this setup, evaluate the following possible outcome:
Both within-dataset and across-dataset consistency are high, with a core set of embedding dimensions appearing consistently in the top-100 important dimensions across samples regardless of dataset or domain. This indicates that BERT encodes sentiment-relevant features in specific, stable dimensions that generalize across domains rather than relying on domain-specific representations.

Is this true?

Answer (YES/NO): NO